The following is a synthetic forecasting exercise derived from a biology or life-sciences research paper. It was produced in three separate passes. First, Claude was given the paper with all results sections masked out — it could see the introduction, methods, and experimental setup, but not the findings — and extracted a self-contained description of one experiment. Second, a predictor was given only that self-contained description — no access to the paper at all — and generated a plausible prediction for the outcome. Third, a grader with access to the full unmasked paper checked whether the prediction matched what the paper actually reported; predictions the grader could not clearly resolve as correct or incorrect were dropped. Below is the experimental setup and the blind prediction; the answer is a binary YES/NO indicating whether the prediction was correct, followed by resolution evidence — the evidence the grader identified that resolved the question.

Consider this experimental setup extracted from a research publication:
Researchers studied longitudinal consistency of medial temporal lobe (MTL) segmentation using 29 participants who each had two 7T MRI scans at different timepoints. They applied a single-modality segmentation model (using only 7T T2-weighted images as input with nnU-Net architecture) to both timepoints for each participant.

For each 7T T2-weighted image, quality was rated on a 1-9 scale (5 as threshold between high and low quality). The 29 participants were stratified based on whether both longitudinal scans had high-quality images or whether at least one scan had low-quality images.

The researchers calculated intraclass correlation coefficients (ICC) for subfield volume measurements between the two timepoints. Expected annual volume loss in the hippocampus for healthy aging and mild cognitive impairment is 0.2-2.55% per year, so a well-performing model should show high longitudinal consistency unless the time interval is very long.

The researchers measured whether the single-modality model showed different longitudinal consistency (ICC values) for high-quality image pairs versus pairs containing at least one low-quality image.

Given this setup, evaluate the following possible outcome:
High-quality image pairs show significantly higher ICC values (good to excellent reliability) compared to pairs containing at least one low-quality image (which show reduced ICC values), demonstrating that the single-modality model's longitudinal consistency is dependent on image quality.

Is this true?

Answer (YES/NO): YES